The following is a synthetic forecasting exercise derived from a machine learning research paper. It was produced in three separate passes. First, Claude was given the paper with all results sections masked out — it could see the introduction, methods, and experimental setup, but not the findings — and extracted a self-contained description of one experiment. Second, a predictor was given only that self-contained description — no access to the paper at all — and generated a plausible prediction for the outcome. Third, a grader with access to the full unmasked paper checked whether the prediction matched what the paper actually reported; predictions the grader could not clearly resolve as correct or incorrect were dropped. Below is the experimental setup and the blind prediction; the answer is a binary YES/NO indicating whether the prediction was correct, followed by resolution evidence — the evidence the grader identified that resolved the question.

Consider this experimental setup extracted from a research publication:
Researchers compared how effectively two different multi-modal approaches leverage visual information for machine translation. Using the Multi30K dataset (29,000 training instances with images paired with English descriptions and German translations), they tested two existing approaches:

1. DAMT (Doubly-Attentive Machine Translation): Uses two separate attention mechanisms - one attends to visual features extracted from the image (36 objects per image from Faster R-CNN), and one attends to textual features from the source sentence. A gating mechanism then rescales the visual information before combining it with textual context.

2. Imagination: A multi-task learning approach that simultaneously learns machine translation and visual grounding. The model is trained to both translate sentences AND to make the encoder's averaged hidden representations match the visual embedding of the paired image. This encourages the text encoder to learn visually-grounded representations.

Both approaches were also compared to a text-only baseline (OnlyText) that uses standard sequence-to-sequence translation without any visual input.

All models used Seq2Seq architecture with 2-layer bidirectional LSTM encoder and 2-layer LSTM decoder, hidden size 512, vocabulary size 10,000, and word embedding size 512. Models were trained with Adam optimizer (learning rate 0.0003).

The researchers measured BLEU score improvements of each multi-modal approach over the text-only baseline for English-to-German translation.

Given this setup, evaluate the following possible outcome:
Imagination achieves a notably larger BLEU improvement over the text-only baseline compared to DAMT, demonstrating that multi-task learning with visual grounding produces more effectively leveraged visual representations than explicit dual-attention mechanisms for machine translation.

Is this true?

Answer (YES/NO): YES